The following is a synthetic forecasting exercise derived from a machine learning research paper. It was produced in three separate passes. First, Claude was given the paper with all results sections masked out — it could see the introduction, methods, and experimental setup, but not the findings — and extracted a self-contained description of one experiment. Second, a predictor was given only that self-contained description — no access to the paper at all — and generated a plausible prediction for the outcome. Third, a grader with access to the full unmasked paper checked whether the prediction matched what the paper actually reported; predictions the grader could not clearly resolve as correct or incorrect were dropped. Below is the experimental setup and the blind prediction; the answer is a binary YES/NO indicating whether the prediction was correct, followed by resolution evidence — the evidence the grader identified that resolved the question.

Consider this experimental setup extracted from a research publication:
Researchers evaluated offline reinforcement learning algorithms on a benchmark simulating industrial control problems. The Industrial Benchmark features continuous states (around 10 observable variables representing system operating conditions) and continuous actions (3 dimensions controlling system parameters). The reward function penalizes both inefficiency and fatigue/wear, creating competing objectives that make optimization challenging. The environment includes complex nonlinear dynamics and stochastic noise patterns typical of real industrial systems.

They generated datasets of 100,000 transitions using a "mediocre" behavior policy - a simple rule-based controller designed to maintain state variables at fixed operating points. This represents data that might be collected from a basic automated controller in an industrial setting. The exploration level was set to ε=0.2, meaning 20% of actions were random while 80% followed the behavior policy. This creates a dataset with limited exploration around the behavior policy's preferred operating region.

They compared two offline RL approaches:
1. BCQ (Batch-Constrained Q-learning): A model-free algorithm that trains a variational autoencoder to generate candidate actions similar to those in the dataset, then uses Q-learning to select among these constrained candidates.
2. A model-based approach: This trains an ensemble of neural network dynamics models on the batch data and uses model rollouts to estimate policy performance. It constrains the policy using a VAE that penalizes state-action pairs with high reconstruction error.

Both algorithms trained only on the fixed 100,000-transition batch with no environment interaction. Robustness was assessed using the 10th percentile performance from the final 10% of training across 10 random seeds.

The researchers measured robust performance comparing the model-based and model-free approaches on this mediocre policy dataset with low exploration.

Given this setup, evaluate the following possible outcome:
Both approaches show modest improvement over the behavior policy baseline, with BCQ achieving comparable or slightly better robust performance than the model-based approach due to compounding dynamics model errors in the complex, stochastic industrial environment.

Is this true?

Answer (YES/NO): NO